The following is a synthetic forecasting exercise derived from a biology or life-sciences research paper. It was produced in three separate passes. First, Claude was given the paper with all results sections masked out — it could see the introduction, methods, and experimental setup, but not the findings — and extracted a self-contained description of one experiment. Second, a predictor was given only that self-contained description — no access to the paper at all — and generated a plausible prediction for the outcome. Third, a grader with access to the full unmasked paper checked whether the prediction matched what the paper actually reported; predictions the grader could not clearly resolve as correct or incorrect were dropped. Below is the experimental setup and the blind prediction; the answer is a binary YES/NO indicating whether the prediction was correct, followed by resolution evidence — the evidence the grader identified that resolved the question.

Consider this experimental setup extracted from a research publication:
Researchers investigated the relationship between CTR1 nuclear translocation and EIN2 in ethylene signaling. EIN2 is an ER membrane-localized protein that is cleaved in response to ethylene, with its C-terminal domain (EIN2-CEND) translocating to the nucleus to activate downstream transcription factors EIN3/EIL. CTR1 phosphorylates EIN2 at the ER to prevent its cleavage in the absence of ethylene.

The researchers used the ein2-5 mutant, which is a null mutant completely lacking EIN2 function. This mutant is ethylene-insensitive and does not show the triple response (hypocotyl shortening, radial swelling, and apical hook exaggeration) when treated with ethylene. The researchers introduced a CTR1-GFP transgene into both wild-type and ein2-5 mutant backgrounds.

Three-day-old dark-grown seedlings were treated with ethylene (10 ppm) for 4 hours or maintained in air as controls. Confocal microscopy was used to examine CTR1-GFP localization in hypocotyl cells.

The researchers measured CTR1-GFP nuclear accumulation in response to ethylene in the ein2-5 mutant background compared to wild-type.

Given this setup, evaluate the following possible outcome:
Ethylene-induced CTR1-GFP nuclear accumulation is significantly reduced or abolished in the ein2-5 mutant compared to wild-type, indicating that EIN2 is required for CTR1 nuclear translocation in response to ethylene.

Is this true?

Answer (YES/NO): NO